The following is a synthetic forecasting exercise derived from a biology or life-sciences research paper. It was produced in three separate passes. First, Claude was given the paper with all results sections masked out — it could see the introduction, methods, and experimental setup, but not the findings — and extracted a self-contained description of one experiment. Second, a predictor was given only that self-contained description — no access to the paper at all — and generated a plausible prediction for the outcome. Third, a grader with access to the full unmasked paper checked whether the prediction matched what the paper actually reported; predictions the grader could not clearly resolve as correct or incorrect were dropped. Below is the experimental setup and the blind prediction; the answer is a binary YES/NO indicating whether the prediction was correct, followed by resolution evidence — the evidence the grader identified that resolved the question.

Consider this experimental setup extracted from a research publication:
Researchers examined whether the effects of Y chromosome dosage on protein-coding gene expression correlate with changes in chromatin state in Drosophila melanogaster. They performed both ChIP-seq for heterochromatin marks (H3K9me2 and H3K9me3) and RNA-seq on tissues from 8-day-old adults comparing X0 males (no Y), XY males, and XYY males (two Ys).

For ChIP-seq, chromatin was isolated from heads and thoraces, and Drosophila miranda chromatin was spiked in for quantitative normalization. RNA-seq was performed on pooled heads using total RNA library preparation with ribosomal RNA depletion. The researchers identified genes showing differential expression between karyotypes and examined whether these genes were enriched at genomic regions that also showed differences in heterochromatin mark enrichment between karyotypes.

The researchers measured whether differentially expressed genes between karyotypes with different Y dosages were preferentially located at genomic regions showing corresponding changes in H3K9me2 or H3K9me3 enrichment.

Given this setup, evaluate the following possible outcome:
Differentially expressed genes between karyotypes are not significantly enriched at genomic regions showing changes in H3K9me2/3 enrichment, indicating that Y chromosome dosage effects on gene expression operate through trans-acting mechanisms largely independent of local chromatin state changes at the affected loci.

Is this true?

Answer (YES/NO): NO